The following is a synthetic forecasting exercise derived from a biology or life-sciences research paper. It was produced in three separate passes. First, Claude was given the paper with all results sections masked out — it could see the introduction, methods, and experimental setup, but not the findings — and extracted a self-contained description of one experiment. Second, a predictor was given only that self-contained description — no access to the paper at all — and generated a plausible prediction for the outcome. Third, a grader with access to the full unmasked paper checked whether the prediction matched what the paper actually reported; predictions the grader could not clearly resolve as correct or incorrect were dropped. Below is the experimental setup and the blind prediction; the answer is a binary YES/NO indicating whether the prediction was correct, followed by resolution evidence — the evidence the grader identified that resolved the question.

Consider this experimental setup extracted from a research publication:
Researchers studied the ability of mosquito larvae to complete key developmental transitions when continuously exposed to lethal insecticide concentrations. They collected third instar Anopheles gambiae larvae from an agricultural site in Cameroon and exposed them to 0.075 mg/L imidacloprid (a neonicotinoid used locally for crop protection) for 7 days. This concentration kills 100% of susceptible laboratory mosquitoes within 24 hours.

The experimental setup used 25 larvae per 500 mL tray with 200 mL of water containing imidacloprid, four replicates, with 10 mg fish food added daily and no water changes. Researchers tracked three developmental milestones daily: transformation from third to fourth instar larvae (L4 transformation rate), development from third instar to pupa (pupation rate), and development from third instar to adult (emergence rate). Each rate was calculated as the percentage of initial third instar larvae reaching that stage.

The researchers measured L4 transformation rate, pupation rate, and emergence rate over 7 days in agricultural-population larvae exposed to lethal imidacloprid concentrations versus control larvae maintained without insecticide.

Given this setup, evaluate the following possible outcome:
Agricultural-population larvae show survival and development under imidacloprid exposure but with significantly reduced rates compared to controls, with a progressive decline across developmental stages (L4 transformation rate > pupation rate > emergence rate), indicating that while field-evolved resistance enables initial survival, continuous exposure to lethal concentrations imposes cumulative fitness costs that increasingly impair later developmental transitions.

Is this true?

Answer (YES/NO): YES